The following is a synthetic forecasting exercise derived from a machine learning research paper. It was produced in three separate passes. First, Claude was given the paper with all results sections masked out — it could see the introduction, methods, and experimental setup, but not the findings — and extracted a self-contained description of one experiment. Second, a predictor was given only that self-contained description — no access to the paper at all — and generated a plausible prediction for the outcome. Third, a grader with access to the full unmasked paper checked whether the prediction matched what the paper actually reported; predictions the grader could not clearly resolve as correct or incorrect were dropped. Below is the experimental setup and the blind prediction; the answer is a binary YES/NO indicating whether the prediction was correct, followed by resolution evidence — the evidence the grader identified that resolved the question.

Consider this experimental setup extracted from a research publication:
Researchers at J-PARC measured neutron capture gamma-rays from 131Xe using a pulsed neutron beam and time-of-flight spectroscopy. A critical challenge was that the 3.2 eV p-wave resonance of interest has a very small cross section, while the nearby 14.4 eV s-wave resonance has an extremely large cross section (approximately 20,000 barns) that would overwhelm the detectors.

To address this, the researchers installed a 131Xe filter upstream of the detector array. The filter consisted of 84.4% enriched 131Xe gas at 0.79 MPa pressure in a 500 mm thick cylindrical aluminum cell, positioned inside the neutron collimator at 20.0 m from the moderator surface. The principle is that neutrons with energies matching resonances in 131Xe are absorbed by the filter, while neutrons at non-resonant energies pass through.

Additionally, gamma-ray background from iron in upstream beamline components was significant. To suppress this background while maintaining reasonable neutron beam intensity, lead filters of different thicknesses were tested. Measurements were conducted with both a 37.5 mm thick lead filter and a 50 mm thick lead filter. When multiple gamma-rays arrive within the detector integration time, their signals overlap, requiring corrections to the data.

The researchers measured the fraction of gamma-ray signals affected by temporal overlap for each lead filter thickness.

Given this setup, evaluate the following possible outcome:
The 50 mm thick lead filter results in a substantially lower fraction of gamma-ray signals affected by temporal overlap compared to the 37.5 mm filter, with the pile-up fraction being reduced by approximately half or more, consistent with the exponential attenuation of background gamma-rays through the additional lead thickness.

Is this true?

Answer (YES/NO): YES